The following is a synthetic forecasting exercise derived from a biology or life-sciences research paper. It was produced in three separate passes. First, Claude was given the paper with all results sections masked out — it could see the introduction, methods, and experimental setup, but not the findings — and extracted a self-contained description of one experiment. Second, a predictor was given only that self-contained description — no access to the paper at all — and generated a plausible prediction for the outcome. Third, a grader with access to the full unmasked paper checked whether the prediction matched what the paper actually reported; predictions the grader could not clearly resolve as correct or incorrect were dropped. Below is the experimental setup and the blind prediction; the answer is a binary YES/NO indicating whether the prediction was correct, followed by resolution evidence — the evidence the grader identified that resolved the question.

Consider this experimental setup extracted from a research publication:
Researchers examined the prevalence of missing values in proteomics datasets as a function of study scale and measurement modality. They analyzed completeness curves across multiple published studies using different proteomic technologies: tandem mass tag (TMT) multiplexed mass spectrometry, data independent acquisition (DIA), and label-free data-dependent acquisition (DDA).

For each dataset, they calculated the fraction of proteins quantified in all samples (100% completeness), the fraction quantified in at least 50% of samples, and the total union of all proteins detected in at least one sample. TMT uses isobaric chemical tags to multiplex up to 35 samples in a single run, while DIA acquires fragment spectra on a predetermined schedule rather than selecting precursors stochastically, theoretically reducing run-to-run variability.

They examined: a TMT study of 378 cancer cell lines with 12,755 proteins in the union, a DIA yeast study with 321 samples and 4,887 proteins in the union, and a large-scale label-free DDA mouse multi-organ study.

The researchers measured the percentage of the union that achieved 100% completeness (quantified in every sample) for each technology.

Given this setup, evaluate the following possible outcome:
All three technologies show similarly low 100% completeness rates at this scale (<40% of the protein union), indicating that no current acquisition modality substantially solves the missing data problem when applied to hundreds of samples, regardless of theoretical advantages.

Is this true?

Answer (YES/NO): NO